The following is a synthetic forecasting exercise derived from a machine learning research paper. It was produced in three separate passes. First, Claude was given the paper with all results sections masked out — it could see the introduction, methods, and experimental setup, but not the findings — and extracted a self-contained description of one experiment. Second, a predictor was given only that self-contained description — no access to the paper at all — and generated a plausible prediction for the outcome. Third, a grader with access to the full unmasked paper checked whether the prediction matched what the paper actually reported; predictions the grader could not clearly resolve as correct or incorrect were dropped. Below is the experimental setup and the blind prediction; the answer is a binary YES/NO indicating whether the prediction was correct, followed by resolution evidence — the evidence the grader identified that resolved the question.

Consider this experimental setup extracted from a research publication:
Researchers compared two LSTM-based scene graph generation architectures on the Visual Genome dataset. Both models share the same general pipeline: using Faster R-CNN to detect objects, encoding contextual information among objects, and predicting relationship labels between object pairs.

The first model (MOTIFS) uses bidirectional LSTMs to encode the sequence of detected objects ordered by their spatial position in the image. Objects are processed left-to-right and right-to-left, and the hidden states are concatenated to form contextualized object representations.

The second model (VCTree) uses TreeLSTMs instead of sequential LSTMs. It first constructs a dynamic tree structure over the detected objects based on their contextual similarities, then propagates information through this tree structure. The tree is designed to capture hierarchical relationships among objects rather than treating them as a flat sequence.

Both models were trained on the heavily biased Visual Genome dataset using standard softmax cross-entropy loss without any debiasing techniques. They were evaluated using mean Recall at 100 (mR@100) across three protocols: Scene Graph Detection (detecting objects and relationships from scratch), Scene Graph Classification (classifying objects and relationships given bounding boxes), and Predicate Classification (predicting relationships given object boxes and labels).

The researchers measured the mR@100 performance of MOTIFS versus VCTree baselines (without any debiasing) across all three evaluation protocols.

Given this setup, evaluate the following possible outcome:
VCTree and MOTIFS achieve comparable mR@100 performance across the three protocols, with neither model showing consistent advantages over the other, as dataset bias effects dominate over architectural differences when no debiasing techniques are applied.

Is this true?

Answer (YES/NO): YES